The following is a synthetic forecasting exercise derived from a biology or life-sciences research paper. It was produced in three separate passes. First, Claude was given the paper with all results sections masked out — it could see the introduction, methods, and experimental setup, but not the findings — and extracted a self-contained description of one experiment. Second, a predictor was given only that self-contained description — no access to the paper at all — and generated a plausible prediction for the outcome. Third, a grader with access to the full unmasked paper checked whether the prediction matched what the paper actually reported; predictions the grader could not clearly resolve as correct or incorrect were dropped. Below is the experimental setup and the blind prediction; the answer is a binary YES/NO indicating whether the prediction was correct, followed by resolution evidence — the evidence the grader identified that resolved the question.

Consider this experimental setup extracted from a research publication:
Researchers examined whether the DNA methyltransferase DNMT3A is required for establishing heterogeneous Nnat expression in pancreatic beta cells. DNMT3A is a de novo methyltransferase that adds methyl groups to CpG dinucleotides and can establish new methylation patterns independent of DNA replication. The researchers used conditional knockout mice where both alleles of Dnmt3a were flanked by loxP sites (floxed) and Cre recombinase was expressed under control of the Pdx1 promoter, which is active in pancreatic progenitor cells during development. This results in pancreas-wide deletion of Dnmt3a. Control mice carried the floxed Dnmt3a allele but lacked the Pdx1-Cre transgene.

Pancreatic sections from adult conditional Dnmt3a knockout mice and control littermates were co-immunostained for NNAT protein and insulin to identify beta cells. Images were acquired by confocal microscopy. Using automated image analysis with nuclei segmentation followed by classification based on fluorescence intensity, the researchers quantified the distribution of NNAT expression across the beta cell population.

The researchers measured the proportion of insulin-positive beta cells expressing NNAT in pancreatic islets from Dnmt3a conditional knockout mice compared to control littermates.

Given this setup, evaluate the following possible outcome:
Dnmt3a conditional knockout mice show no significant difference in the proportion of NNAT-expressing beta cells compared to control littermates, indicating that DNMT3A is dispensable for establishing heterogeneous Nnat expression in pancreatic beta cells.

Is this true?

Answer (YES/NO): NO